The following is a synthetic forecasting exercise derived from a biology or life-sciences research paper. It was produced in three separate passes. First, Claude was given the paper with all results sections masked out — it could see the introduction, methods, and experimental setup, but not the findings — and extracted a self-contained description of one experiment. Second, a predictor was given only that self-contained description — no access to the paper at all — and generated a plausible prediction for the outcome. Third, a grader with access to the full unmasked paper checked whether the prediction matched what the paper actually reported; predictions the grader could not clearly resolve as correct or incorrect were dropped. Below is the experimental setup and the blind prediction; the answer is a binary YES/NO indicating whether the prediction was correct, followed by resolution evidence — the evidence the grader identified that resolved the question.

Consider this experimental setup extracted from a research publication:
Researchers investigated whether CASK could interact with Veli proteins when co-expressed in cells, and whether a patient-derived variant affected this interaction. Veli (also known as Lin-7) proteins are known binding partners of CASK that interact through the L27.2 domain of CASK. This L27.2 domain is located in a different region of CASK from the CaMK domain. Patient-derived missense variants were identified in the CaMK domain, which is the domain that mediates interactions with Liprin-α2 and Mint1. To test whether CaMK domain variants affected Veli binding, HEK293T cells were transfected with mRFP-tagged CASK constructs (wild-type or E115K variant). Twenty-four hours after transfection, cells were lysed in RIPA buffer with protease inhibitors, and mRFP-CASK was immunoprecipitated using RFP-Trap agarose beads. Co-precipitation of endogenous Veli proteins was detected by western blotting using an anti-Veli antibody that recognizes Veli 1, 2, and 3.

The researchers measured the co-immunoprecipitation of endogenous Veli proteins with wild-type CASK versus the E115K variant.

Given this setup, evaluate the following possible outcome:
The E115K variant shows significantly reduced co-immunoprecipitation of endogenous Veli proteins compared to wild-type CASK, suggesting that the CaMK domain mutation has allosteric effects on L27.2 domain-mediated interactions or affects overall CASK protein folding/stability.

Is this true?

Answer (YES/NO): NO